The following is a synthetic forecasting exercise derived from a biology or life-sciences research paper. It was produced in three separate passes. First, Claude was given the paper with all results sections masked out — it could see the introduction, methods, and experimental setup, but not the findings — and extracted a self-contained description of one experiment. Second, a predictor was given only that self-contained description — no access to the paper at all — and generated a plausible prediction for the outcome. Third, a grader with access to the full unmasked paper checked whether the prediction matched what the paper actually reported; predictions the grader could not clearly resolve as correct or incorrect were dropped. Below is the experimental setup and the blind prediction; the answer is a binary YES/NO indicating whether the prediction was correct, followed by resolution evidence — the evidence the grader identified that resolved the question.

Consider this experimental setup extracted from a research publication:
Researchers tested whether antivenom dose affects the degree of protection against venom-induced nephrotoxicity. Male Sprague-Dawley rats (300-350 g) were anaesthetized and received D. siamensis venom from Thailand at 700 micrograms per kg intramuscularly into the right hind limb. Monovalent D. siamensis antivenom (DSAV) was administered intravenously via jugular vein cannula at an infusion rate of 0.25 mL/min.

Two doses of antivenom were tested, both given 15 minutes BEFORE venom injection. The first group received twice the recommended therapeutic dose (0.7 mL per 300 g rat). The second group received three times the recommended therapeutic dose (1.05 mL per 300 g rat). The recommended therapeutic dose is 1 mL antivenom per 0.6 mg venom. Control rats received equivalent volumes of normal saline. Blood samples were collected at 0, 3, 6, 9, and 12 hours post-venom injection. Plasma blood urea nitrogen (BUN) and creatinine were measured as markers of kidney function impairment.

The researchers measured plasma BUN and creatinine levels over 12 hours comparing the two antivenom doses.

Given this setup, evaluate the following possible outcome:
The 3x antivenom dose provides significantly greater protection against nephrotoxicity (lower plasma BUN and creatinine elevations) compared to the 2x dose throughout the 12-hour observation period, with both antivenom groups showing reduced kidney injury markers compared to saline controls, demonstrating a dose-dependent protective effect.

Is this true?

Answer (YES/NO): NO